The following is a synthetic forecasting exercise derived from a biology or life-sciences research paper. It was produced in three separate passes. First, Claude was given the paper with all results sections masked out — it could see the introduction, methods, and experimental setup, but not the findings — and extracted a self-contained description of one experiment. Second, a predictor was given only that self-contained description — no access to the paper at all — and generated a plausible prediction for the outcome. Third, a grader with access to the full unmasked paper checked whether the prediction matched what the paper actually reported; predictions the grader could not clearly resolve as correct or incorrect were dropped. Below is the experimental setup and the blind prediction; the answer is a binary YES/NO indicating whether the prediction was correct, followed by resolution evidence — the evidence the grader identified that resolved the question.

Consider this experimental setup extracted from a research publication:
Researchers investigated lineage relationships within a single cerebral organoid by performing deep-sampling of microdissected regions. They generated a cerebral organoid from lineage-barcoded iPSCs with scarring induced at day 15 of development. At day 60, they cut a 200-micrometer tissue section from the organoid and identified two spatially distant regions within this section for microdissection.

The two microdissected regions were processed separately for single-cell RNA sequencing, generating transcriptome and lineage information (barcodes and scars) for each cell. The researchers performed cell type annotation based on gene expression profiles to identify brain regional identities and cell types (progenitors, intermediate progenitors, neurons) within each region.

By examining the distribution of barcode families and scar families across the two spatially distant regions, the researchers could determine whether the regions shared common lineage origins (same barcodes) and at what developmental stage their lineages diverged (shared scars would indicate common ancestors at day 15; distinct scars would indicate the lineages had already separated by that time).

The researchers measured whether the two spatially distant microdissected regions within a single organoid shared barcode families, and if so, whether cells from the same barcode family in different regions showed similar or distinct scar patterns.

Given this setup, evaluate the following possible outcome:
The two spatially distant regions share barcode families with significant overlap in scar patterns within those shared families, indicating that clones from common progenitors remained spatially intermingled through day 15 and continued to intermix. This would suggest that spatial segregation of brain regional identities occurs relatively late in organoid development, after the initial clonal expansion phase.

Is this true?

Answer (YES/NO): NO